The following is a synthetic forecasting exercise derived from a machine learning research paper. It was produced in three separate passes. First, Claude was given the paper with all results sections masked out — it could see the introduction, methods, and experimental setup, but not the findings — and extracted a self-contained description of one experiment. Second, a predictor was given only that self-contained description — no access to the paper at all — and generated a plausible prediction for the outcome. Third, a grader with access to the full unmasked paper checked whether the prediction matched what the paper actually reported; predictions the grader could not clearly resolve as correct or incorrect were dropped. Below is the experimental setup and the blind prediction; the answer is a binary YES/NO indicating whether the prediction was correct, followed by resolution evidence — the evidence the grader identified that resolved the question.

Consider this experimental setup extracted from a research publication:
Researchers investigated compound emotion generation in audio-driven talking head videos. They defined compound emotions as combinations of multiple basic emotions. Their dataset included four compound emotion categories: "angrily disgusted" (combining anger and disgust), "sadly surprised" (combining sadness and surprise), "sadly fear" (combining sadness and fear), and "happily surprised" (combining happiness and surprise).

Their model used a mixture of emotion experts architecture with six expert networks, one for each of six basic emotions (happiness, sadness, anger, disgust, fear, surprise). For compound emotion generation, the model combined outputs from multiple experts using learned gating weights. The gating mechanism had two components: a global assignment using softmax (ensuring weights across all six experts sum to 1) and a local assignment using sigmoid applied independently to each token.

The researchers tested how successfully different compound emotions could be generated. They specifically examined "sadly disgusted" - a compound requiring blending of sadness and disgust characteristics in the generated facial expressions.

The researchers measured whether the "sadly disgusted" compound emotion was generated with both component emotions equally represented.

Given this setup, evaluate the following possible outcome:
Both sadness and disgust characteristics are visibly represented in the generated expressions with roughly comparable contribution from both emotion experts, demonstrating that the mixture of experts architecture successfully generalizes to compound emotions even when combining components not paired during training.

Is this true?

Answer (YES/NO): NO